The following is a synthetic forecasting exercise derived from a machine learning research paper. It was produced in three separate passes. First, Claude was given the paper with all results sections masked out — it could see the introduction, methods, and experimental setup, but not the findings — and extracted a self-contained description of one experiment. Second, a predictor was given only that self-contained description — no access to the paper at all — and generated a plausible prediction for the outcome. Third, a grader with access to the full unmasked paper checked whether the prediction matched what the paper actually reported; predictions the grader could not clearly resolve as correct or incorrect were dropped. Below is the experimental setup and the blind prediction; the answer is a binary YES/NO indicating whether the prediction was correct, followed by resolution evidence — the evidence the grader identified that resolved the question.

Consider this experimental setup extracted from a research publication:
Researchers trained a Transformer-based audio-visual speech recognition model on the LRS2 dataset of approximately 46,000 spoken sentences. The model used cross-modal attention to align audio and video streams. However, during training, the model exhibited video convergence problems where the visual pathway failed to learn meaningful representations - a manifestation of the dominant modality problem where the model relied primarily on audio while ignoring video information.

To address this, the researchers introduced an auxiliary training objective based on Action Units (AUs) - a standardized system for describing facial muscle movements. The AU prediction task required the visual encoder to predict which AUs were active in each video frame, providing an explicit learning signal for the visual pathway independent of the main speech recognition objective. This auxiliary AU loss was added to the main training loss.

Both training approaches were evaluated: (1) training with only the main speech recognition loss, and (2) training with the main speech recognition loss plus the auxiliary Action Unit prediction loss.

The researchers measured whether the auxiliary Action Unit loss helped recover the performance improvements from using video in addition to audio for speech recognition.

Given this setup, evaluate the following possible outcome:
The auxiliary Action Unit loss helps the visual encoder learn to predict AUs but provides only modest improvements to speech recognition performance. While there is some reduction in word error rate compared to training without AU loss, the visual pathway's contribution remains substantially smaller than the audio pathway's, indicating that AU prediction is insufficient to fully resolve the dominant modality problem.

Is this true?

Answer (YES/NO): NO